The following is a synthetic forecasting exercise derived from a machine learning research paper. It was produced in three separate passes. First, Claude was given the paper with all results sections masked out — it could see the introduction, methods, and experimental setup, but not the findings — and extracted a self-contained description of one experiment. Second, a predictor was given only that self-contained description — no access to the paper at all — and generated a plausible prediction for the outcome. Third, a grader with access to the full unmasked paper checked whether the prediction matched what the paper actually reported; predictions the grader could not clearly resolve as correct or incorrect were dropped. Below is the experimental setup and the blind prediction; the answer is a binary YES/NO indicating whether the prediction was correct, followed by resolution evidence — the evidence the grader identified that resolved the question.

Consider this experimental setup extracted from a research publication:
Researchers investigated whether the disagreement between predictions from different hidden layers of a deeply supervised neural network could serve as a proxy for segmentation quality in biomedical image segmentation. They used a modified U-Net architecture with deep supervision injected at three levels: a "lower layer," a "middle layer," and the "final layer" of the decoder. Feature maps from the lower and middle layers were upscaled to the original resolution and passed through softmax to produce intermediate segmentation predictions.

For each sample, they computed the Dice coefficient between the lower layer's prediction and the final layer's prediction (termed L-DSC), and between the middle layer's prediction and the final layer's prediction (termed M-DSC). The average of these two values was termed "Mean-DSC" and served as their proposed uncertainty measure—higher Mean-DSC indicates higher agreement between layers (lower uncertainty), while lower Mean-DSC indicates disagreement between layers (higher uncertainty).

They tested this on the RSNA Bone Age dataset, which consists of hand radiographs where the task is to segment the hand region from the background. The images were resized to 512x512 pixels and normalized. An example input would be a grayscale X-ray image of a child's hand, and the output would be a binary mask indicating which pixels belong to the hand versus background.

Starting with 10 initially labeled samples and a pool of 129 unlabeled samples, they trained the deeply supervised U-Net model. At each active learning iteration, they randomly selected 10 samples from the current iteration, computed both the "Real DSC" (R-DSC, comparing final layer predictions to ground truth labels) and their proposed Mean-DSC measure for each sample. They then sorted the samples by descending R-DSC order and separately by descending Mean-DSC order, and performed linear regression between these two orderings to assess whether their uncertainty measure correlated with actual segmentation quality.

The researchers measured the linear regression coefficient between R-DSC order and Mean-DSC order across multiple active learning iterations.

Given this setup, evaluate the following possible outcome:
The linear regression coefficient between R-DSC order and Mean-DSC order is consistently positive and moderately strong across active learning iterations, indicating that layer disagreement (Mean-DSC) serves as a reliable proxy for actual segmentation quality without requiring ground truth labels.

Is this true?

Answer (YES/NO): YES